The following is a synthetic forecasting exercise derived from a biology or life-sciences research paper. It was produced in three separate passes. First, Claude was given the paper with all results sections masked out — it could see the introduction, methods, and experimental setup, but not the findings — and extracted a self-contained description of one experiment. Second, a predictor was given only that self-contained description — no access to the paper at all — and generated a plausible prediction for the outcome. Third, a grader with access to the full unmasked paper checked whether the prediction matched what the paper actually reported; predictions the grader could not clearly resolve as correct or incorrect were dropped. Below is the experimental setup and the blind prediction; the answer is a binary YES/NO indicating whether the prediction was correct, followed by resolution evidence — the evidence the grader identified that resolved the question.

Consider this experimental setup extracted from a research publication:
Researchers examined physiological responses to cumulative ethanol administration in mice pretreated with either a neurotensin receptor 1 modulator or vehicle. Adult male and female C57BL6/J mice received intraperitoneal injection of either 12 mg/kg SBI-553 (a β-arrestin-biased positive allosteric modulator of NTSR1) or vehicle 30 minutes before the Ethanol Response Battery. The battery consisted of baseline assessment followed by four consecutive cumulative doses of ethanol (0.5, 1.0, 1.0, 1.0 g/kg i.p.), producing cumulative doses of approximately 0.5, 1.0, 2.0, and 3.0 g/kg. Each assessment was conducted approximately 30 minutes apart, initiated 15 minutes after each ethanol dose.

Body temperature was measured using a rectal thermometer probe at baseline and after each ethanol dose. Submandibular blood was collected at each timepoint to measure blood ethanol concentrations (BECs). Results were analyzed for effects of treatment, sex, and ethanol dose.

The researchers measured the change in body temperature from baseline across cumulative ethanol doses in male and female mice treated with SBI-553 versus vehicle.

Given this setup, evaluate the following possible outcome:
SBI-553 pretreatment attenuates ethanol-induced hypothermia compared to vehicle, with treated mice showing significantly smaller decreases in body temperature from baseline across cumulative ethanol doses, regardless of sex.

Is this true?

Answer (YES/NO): NO